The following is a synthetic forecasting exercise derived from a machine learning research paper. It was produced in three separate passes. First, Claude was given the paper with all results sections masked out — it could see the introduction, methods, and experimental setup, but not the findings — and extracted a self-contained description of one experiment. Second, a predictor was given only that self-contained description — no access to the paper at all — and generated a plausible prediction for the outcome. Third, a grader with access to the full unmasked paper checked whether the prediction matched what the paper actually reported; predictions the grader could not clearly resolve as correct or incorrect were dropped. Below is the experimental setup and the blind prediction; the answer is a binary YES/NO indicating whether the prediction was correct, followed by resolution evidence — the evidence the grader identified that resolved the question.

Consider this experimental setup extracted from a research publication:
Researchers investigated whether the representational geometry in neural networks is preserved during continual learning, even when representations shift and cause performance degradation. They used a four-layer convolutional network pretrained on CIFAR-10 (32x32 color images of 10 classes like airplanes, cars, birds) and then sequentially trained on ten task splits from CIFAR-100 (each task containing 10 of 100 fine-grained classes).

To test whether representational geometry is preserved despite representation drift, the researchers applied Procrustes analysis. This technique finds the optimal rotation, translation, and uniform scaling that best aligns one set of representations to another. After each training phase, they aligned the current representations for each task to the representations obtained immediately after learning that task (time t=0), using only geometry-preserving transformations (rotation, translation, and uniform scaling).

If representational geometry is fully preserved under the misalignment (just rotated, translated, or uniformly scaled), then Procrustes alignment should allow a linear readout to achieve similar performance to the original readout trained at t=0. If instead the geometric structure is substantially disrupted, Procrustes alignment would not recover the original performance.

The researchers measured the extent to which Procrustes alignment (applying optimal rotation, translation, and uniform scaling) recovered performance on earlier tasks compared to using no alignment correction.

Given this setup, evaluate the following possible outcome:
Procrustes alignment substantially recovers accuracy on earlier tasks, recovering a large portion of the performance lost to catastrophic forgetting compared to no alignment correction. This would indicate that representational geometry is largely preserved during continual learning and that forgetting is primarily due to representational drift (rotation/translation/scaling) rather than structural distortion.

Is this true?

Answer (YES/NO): NO